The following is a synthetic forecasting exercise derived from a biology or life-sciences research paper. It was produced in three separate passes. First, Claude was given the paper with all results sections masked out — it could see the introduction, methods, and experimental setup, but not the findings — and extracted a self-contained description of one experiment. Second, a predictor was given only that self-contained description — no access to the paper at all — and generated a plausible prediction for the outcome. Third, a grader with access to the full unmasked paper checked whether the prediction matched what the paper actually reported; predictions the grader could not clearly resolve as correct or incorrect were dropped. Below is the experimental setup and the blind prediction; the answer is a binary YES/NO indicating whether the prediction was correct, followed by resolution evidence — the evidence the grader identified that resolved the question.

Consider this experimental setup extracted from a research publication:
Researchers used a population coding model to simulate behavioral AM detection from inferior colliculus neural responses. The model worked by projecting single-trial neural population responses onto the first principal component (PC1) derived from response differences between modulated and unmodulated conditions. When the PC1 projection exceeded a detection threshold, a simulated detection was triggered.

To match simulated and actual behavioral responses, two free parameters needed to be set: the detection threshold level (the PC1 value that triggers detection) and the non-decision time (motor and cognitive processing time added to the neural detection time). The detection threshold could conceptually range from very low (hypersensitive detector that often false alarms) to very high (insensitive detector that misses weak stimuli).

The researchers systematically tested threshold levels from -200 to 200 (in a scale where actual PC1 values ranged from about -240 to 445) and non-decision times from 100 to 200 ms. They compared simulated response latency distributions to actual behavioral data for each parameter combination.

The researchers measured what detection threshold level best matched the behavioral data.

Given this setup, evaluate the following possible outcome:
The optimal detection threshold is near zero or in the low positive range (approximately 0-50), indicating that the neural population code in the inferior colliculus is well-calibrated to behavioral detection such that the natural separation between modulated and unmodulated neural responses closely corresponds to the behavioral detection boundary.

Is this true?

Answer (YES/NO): NO